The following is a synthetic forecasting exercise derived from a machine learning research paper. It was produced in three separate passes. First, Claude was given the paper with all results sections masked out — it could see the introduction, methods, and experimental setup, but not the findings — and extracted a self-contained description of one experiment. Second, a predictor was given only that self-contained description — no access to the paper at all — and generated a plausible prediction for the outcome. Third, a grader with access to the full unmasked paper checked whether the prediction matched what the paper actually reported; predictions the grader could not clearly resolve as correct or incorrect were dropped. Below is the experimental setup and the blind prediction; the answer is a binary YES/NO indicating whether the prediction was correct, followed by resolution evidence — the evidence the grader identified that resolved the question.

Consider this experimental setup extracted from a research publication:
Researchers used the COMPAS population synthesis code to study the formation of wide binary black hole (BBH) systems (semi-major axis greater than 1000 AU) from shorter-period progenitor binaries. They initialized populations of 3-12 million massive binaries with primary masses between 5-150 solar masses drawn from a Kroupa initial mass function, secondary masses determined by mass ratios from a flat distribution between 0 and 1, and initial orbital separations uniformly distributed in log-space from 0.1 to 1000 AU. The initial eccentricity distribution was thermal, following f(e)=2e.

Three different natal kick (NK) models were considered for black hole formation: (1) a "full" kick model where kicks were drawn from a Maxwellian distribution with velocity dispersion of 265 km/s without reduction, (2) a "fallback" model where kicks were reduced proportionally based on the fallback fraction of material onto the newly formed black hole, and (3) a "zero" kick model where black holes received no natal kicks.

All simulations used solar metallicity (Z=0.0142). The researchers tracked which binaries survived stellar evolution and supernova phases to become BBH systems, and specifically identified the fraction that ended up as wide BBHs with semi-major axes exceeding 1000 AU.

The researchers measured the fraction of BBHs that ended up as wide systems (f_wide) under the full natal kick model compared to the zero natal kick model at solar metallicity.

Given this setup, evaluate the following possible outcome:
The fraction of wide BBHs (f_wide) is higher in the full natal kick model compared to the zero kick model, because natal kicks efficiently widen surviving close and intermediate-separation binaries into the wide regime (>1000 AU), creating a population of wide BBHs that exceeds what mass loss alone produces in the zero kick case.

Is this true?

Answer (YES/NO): NO